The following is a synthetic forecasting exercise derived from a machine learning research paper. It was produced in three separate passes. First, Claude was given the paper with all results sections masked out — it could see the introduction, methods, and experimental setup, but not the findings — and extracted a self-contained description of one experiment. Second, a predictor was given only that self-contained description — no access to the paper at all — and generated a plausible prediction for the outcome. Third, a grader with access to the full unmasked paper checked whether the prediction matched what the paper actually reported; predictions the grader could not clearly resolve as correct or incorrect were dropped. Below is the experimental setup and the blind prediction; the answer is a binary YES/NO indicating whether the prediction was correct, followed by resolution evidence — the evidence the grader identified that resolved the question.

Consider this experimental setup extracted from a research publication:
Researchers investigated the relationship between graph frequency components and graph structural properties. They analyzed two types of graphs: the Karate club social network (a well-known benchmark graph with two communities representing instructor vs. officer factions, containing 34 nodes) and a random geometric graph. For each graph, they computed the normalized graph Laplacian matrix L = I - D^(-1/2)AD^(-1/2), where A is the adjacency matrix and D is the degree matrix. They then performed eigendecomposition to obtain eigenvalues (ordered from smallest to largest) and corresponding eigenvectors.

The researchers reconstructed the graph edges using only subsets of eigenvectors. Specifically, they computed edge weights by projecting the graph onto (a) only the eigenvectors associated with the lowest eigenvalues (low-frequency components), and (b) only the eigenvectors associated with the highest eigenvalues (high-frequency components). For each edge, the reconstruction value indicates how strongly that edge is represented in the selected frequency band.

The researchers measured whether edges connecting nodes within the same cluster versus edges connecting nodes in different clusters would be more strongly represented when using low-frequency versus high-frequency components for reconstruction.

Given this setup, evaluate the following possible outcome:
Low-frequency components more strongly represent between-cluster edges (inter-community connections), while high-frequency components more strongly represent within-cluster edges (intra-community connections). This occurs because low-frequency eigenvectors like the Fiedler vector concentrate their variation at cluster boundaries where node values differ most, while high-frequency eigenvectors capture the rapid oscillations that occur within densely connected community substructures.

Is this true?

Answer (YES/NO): NO